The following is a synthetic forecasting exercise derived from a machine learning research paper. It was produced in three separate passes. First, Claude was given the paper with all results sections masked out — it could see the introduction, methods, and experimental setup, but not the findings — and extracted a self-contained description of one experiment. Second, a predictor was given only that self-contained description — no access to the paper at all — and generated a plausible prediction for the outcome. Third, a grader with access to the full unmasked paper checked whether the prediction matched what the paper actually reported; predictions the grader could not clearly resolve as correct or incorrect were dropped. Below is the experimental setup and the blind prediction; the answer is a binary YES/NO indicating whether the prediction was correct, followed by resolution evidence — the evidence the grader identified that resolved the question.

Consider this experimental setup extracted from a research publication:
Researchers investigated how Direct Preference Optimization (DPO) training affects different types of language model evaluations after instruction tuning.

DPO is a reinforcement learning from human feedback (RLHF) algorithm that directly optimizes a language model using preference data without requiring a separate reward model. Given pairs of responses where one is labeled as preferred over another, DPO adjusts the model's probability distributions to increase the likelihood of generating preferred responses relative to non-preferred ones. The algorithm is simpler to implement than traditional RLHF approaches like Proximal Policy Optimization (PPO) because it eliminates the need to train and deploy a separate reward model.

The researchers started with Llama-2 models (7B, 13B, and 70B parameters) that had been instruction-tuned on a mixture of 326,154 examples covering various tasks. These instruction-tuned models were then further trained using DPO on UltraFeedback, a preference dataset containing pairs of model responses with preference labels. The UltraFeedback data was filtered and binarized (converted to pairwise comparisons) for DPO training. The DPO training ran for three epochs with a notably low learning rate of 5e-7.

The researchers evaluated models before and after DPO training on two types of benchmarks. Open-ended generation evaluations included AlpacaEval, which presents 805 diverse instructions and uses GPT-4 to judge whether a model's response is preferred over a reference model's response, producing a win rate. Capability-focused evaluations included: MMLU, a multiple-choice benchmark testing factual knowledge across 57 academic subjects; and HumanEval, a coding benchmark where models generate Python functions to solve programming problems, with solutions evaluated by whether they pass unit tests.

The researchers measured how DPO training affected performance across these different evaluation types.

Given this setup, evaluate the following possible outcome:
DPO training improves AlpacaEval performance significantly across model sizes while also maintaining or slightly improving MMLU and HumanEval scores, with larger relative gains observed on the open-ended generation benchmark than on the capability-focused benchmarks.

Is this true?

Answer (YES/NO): YES